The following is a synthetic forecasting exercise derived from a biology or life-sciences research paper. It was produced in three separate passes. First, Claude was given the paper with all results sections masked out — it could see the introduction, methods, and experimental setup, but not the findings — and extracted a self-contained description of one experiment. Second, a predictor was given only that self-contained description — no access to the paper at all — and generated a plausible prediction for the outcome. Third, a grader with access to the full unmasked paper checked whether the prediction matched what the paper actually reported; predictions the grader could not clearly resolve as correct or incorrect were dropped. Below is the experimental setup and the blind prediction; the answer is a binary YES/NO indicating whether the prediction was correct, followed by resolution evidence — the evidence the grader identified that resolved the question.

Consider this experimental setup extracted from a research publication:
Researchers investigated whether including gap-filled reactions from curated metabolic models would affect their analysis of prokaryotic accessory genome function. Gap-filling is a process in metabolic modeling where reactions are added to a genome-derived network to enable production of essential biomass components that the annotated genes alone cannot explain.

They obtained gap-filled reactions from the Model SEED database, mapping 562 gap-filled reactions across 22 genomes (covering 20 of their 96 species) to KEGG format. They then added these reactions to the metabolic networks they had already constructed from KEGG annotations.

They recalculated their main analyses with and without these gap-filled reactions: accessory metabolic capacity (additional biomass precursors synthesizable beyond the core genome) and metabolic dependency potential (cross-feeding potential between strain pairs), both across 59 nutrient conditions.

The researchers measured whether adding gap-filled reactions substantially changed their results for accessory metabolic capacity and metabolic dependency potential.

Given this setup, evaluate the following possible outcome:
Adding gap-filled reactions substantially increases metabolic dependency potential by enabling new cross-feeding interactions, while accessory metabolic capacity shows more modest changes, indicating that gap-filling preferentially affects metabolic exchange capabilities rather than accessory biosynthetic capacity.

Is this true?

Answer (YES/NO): NO